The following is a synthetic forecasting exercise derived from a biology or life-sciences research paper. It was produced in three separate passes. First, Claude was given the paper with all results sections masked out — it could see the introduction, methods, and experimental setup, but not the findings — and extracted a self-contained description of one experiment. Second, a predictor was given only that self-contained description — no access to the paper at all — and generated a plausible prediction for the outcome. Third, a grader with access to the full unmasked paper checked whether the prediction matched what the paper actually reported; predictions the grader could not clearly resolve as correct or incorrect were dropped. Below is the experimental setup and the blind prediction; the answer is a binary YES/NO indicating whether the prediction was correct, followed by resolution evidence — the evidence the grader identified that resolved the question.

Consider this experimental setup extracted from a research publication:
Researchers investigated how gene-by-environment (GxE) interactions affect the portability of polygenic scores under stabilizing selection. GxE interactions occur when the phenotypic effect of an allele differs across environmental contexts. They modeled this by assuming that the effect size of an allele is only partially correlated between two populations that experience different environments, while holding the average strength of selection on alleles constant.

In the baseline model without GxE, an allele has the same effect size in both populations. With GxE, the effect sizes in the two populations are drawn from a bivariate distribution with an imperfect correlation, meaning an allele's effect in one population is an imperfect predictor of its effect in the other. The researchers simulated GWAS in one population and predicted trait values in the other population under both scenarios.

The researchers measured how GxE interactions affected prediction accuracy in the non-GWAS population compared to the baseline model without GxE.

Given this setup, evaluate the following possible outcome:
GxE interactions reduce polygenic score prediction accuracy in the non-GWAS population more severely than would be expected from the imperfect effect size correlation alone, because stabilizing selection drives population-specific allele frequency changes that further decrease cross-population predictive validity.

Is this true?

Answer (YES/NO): YES